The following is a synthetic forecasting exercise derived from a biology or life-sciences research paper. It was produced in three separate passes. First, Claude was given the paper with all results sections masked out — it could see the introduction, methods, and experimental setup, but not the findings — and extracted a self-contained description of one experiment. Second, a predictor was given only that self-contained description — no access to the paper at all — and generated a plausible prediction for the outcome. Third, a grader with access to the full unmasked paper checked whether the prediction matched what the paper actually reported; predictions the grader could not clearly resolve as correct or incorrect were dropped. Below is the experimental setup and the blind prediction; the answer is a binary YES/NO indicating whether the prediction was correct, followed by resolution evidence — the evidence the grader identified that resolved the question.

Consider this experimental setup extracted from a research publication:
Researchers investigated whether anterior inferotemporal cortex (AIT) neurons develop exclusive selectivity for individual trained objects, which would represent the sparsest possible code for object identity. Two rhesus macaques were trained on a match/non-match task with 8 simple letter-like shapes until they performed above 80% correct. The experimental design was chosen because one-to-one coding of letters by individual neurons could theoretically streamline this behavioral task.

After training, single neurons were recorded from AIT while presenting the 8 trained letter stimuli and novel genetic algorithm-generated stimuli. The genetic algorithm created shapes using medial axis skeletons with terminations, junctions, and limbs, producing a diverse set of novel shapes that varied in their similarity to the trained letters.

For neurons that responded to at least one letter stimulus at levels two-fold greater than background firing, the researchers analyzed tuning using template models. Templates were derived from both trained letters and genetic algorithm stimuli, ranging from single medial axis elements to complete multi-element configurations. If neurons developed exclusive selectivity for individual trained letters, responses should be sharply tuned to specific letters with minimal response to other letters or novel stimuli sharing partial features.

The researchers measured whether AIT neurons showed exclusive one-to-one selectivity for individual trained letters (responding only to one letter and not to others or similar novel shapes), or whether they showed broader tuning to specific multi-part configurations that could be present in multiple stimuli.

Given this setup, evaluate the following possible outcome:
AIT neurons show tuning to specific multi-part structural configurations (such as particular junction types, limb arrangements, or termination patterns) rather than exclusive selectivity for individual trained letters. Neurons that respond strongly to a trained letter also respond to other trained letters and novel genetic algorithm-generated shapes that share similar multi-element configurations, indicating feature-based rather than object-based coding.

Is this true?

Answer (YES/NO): YES